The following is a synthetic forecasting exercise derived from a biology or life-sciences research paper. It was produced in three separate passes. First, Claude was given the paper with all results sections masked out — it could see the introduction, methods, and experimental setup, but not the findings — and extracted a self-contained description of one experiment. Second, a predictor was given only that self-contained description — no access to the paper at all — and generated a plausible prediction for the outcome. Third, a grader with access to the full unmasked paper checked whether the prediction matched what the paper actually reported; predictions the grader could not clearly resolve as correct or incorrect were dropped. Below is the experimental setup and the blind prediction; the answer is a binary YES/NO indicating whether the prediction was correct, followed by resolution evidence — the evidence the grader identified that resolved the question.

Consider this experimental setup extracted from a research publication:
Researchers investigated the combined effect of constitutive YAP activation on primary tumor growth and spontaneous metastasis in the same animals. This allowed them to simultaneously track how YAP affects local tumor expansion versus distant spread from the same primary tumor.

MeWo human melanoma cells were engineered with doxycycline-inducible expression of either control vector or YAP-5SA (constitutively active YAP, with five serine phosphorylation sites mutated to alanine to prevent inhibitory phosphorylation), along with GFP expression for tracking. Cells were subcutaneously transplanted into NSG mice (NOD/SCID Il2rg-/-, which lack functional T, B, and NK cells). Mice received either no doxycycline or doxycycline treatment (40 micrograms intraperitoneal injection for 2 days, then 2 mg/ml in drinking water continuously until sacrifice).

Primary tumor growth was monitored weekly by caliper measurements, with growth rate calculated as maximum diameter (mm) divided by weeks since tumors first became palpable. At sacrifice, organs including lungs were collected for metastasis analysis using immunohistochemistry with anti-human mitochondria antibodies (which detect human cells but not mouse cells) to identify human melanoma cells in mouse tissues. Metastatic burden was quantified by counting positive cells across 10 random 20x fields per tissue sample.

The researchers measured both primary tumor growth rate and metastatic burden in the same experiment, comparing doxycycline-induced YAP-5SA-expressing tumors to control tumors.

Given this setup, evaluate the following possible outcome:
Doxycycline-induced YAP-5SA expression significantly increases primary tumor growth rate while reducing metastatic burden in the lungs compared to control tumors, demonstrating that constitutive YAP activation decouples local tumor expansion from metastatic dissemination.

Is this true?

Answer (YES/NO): NO